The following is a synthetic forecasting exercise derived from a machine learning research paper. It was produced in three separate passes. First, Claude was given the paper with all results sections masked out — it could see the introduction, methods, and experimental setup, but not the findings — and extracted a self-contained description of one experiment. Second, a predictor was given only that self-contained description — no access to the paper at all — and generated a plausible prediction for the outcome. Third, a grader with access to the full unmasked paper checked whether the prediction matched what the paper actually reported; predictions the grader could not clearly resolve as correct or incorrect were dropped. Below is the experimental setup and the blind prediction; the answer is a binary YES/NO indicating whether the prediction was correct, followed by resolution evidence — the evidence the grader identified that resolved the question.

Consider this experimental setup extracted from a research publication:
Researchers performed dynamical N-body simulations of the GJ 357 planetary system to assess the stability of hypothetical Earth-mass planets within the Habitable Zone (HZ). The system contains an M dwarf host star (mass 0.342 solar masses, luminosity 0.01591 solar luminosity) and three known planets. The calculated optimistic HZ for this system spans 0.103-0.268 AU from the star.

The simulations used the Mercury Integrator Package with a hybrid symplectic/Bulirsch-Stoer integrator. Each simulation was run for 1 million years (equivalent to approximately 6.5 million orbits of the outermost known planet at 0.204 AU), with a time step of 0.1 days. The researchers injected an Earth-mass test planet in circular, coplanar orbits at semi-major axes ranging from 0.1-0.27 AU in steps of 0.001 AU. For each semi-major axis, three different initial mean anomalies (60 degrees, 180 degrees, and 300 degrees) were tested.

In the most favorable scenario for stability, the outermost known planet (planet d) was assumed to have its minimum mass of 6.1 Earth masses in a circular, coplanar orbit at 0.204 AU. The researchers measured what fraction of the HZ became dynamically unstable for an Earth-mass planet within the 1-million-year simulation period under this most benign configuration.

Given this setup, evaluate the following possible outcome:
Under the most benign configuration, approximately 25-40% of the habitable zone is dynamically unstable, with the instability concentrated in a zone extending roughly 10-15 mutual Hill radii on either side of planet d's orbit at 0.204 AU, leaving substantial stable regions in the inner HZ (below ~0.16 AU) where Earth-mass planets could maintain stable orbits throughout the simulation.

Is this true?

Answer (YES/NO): NO